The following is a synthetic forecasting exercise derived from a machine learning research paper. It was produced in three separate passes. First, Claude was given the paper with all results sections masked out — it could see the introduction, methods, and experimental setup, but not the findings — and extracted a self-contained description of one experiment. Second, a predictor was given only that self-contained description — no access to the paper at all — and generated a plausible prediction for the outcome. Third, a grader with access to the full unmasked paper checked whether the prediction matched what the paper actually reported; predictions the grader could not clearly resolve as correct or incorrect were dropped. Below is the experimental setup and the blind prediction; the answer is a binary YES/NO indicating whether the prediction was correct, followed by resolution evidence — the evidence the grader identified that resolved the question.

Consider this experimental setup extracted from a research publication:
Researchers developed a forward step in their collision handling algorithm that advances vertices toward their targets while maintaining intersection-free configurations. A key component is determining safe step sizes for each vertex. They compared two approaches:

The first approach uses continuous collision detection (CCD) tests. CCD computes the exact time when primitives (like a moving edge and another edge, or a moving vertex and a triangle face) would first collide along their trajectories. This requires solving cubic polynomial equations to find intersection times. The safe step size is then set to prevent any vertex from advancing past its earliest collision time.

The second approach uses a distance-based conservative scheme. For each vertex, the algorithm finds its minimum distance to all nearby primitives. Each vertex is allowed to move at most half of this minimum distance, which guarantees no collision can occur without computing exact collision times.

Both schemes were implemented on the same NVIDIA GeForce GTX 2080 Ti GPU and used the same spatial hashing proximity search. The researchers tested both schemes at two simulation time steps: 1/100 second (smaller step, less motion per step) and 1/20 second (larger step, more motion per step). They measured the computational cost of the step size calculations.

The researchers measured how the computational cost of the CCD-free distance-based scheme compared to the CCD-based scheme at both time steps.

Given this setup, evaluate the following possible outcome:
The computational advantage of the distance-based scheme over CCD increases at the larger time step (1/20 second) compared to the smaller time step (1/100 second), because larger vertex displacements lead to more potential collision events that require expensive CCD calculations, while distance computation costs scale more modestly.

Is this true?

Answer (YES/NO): YES